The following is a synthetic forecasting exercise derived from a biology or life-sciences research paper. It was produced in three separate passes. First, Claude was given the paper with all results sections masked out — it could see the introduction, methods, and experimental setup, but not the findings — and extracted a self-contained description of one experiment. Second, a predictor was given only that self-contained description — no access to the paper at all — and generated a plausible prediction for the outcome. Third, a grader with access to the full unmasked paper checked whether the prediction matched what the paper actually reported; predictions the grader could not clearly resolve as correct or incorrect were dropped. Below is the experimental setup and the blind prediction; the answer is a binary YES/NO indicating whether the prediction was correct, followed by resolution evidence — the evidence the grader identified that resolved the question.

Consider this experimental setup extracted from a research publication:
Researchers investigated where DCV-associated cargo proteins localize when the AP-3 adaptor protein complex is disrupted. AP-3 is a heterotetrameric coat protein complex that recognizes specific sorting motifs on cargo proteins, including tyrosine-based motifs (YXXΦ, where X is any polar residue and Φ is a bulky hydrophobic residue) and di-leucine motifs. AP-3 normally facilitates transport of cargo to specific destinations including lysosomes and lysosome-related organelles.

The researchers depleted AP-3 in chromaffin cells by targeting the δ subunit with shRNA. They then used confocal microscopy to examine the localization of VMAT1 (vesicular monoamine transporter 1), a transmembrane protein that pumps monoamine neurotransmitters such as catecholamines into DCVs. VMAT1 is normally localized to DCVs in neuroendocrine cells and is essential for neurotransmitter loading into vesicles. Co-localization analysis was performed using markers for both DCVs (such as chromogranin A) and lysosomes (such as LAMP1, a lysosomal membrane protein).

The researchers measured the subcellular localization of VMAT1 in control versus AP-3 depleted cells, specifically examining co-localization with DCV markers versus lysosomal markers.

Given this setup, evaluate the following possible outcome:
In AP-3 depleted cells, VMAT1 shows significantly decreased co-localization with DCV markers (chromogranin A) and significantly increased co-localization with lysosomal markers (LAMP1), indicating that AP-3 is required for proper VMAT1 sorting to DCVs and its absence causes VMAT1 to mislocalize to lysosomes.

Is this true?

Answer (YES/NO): YES